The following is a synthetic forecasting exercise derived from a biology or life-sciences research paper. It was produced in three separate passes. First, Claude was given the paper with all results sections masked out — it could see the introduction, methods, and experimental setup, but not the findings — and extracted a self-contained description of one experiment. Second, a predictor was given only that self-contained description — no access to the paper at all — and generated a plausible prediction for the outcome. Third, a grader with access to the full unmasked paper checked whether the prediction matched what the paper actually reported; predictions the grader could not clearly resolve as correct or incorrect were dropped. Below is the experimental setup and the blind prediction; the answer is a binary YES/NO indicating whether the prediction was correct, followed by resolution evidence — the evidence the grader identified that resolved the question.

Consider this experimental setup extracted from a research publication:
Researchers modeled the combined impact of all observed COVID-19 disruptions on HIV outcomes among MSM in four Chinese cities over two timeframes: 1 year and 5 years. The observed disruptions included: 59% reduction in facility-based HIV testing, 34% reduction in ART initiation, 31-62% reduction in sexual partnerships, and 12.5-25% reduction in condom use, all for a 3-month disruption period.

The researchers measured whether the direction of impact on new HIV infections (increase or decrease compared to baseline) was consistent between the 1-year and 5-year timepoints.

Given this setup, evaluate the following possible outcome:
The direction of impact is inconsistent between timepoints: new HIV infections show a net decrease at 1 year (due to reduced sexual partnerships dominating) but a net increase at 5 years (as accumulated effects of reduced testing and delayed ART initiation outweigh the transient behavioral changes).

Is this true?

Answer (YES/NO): NO